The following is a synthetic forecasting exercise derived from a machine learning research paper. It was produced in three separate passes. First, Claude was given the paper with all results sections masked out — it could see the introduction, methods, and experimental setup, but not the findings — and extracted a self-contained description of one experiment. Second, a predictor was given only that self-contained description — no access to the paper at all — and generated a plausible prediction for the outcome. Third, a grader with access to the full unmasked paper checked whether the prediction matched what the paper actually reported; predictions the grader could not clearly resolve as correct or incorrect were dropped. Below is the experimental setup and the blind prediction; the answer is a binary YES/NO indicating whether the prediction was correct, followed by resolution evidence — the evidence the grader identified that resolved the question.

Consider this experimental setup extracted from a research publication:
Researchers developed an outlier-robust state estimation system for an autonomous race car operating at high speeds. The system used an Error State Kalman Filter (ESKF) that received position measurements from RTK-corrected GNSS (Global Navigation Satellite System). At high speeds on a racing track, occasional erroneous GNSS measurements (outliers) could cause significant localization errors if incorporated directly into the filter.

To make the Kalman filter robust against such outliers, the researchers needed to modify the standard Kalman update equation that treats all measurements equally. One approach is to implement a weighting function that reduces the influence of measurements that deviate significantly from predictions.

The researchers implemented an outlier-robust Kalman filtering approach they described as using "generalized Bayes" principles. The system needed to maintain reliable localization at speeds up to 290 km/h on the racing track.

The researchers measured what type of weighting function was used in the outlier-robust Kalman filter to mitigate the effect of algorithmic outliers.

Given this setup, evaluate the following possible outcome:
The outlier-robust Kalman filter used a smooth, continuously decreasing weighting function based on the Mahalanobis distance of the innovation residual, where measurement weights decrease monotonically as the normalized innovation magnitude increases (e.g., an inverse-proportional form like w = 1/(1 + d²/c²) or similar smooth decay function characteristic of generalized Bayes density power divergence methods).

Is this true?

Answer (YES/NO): YES